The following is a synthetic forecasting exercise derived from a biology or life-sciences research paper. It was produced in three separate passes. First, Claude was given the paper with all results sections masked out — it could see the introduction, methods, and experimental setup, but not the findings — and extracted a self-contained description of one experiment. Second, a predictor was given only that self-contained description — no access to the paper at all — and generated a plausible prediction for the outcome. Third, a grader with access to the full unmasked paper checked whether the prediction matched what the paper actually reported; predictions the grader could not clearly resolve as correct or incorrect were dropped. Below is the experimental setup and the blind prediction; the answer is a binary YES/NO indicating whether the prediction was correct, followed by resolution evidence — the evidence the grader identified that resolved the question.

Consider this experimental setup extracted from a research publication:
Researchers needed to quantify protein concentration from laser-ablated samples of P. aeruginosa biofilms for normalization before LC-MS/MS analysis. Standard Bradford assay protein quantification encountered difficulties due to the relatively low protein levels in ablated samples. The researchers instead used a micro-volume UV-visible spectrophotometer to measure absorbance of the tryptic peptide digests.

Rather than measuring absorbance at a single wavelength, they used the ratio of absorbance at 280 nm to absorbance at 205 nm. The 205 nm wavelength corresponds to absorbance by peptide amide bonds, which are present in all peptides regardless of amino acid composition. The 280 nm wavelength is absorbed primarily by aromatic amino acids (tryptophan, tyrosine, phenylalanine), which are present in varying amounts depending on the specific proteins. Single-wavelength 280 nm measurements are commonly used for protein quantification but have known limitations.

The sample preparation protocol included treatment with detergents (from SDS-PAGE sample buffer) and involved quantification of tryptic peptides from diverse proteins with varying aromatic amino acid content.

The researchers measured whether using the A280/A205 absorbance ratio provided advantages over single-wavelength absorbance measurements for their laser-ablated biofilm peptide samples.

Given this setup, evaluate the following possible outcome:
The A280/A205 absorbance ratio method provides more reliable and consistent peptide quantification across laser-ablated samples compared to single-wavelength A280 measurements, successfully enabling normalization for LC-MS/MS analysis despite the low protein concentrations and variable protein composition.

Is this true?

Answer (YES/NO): YES